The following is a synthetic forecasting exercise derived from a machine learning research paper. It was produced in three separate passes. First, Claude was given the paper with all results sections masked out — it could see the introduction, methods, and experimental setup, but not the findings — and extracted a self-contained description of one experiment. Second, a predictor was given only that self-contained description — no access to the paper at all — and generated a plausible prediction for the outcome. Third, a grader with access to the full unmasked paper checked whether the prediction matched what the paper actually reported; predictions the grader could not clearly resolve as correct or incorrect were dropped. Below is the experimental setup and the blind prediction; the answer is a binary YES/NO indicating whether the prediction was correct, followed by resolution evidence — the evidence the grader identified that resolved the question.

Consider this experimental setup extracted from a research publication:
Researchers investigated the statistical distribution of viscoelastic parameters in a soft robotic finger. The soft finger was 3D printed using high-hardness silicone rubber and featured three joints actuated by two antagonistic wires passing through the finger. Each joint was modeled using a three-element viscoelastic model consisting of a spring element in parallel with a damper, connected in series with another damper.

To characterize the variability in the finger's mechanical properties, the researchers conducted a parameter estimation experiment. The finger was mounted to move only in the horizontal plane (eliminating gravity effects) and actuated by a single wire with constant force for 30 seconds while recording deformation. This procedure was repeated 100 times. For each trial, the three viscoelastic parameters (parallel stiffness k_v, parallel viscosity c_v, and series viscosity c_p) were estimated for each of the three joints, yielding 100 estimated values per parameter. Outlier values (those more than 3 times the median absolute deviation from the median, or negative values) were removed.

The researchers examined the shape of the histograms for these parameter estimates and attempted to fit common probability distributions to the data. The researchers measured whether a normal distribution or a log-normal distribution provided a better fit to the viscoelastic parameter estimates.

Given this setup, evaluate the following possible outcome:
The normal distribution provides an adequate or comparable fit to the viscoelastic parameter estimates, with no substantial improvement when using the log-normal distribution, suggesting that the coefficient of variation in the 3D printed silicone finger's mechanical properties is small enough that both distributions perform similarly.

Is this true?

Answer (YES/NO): NO